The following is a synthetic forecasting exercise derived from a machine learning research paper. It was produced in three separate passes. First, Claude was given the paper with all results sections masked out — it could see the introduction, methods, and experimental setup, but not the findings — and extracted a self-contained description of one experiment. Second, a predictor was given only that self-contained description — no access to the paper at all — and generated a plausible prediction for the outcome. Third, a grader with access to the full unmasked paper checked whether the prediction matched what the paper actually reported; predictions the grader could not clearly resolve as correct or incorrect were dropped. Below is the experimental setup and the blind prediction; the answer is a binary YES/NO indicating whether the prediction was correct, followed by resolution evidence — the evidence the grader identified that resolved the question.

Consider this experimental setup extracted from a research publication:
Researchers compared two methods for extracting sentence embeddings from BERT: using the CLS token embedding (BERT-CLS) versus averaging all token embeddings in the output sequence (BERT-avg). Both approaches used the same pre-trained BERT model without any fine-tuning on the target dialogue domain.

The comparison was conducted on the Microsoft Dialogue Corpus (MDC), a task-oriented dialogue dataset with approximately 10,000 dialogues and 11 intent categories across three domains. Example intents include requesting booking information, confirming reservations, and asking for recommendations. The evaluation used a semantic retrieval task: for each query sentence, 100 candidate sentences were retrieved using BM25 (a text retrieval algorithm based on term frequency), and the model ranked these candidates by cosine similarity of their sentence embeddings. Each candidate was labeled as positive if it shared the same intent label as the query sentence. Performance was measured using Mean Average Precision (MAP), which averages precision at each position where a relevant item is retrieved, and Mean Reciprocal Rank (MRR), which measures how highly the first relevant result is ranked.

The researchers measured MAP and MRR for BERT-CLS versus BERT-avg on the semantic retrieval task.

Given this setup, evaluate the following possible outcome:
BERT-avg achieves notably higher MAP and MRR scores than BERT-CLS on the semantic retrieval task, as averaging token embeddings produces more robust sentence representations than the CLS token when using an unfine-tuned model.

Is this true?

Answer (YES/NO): YES